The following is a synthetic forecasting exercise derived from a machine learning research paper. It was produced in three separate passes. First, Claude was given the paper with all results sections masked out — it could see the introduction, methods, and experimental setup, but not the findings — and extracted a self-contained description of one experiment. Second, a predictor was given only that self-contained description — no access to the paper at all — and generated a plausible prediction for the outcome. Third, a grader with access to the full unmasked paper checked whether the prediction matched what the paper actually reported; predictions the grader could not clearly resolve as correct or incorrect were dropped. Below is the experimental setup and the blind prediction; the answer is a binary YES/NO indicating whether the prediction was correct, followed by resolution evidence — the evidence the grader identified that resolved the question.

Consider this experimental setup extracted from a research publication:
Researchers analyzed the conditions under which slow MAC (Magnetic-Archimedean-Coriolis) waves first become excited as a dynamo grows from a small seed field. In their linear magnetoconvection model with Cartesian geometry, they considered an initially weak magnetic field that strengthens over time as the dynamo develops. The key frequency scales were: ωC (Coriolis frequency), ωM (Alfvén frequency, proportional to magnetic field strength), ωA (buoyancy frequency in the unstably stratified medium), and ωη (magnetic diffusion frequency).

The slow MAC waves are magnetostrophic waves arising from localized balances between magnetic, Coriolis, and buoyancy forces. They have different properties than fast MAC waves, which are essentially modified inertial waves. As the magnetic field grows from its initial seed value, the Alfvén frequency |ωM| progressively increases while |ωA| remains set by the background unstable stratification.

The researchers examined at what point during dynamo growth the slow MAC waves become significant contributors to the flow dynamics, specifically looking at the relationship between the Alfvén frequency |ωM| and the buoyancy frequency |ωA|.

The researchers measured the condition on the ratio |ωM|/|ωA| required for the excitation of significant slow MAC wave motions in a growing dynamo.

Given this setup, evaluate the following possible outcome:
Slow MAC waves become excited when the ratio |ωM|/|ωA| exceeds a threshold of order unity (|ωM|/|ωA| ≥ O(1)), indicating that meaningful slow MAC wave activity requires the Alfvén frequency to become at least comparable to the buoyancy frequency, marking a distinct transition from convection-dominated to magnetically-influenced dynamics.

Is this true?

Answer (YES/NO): YES